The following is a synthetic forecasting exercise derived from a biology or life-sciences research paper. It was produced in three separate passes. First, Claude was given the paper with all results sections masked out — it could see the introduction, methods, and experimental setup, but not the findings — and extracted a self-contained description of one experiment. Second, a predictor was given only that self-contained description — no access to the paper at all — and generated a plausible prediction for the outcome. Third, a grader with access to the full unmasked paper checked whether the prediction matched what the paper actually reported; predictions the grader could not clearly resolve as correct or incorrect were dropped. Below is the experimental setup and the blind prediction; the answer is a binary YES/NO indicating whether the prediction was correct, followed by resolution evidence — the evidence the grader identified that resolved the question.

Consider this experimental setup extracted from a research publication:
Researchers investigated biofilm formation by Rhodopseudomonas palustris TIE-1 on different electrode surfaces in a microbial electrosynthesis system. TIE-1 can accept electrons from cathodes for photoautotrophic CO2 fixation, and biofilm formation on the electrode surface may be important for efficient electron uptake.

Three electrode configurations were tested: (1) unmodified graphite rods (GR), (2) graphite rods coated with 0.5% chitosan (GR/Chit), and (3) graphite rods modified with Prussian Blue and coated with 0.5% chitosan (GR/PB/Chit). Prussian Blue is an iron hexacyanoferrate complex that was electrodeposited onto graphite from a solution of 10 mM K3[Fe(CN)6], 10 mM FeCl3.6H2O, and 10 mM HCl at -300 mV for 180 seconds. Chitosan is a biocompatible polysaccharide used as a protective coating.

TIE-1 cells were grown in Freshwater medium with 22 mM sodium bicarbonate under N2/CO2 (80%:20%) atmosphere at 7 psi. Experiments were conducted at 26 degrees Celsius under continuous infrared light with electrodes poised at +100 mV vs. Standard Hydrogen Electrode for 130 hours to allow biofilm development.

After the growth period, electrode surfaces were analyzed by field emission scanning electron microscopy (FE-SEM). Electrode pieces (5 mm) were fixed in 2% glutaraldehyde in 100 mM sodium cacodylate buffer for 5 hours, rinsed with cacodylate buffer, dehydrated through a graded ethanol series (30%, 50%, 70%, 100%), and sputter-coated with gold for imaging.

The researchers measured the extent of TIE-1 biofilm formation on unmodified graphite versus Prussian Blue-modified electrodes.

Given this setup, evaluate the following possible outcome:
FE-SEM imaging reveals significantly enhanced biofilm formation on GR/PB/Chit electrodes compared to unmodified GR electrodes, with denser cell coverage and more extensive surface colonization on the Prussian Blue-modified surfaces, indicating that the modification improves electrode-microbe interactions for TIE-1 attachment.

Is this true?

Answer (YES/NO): YES